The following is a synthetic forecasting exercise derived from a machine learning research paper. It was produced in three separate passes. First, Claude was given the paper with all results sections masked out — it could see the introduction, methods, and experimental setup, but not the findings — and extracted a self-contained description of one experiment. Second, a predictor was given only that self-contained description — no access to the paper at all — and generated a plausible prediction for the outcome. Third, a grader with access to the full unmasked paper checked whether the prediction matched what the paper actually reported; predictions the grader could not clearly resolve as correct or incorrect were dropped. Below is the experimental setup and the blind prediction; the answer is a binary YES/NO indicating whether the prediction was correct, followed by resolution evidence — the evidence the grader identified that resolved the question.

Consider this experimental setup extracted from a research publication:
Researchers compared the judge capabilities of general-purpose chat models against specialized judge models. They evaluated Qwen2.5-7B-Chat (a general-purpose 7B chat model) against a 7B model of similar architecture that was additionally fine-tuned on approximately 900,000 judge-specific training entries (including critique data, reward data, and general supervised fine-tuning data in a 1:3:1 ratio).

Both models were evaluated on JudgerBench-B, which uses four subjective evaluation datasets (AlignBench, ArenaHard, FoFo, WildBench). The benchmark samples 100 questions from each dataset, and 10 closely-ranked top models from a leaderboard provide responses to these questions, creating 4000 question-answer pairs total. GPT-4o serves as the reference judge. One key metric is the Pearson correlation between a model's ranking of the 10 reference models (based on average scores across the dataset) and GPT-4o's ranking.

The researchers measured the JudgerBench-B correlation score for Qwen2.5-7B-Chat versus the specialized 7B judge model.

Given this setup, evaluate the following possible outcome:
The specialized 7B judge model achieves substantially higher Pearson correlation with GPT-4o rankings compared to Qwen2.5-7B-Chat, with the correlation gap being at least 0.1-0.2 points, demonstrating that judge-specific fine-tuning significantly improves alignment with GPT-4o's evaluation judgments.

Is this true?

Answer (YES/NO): NO